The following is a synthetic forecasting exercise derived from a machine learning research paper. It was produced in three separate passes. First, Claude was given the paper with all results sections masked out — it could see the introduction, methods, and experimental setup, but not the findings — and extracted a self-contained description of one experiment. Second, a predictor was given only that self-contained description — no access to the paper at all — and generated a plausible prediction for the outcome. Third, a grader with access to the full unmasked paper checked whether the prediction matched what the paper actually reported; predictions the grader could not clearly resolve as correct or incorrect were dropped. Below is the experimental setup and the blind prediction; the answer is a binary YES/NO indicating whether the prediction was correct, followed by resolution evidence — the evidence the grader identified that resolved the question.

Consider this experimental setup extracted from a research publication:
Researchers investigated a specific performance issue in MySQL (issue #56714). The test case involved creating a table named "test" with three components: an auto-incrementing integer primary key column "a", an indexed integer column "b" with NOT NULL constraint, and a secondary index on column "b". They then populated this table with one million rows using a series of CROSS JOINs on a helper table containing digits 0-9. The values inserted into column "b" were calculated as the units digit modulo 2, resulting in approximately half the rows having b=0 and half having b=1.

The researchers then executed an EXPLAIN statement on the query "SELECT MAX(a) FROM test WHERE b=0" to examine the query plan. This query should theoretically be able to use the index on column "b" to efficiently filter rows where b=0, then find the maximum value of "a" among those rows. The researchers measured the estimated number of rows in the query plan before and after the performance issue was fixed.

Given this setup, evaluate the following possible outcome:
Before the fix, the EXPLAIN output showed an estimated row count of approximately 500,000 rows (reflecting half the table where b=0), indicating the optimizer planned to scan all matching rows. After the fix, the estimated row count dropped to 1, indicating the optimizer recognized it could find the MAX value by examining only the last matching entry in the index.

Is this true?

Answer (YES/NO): YES